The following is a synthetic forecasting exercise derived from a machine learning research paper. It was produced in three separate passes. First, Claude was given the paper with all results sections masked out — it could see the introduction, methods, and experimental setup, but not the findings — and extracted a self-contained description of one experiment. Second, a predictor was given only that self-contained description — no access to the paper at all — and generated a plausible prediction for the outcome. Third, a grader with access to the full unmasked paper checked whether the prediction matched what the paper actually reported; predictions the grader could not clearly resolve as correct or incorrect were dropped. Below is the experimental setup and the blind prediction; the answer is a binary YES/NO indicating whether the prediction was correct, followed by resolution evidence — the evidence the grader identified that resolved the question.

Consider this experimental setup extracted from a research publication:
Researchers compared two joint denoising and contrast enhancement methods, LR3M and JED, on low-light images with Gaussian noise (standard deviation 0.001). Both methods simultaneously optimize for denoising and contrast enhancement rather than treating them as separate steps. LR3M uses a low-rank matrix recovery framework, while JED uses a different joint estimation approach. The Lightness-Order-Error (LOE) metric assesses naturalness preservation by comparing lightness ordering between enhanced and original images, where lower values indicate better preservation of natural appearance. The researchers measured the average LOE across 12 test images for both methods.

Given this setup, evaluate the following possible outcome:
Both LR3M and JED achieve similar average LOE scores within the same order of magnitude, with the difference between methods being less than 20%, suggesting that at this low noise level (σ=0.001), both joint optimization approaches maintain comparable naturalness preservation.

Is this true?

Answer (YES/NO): NO